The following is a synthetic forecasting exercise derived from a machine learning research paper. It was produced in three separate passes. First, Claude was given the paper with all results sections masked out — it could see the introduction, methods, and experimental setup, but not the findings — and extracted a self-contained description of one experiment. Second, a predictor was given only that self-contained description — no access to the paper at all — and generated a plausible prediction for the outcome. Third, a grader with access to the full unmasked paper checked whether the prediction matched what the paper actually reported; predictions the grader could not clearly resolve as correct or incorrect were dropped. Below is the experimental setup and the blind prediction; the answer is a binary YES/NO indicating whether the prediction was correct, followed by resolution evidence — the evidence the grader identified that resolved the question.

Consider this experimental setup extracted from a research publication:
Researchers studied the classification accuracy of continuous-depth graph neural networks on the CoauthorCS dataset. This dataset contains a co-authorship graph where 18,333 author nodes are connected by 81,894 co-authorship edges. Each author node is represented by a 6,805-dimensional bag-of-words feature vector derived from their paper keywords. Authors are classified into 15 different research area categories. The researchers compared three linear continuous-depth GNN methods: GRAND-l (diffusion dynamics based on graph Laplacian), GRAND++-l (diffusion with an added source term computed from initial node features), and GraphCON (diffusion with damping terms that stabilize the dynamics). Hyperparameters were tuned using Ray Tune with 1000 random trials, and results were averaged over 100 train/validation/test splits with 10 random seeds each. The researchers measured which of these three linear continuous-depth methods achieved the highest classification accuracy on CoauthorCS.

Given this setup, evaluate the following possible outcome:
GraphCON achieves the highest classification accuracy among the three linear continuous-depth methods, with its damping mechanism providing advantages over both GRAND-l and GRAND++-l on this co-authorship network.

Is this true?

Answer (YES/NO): YES